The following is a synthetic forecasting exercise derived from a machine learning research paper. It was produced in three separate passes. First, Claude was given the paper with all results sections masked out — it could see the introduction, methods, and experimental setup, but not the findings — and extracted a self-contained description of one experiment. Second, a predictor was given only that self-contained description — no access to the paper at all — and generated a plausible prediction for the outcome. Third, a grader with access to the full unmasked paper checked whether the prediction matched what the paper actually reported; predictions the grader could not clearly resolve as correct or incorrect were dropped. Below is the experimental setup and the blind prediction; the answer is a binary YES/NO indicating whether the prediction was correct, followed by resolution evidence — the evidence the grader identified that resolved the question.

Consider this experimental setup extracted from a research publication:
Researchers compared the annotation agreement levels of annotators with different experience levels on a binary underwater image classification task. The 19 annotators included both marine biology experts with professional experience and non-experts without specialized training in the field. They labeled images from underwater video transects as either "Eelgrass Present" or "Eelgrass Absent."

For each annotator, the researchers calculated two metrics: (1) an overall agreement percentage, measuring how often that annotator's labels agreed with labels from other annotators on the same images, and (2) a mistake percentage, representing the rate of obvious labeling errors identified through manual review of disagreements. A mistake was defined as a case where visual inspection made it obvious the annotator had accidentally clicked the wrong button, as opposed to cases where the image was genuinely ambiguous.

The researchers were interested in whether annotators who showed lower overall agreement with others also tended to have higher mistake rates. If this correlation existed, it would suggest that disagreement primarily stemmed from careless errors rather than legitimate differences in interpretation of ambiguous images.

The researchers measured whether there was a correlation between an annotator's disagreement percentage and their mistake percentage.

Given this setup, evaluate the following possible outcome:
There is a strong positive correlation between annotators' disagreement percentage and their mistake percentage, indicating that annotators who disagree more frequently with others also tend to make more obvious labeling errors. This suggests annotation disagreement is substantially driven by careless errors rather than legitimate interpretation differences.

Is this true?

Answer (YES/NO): NO